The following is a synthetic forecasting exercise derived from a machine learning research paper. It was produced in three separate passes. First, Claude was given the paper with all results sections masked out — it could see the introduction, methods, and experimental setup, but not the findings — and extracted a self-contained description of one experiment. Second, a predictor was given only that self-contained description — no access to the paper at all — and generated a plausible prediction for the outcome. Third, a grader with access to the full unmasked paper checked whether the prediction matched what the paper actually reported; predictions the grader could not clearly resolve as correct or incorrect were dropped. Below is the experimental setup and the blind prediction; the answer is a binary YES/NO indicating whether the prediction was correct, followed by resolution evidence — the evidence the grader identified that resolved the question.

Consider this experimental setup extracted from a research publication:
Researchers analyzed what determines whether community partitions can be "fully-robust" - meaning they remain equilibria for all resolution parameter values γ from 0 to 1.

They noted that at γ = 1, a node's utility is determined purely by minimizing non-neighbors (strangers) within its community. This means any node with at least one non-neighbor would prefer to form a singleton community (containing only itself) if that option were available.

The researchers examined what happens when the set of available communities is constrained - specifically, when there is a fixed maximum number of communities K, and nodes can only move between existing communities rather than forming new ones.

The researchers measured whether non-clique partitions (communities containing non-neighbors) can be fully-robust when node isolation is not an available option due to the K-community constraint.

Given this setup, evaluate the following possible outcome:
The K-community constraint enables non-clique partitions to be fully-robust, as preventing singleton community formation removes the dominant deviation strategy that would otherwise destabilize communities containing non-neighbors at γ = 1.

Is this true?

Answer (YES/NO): YES